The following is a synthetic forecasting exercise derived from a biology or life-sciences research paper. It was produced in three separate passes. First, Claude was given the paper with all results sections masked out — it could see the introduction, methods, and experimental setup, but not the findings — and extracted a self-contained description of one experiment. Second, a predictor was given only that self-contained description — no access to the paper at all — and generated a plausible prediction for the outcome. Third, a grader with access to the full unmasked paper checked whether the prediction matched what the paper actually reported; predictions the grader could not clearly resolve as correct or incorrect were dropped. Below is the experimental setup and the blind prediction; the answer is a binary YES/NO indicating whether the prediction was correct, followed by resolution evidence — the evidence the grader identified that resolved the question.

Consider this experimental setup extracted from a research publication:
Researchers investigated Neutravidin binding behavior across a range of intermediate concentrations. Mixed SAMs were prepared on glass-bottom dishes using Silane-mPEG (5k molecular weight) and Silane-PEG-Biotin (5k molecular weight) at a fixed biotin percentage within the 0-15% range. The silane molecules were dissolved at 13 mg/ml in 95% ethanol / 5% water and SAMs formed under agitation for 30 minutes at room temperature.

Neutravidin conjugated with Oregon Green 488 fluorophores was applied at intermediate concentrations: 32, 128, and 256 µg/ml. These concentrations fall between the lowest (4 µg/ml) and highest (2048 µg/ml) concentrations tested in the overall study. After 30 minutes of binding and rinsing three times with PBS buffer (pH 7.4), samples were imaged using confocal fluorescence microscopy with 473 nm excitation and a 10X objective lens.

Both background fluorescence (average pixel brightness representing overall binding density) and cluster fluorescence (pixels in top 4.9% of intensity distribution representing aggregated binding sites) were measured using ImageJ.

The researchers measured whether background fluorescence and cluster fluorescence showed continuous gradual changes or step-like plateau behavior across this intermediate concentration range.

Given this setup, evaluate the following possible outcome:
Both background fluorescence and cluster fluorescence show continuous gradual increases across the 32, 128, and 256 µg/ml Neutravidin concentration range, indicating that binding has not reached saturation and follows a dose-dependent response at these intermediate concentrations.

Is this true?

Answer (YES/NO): NO